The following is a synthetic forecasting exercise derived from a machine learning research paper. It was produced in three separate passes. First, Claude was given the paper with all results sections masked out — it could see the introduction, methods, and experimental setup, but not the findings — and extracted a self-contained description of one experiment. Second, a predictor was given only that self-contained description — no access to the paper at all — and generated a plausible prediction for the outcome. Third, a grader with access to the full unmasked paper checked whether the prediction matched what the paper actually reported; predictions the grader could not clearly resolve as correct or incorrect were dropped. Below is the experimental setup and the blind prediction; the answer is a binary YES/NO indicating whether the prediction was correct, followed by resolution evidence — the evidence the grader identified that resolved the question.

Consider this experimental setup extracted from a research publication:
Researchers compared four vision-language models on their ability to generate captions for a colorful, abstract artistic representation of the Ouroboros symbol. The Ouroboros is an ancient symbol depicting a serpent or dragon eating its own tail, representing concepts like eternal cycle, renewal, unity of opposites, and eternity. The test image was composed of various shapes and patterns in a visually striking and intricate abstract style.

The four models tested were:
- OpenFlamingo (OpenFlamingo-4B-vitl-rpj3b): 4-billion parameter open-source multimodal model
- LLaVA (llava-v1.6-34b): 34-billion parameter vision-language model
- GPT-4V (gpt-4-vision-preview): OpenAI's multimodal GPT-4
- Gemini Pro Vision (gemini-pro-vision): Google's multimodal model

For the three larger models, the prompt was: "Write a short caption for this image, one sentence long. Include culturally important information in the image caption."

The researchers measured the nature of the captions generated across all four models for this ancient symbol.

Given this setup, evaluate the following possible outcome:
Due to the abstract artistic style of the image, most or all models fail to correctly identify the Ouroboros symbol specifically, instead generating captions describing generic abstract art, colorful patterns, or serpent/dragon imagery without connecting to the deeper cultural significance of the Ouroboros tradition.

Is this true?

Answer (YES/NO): NO